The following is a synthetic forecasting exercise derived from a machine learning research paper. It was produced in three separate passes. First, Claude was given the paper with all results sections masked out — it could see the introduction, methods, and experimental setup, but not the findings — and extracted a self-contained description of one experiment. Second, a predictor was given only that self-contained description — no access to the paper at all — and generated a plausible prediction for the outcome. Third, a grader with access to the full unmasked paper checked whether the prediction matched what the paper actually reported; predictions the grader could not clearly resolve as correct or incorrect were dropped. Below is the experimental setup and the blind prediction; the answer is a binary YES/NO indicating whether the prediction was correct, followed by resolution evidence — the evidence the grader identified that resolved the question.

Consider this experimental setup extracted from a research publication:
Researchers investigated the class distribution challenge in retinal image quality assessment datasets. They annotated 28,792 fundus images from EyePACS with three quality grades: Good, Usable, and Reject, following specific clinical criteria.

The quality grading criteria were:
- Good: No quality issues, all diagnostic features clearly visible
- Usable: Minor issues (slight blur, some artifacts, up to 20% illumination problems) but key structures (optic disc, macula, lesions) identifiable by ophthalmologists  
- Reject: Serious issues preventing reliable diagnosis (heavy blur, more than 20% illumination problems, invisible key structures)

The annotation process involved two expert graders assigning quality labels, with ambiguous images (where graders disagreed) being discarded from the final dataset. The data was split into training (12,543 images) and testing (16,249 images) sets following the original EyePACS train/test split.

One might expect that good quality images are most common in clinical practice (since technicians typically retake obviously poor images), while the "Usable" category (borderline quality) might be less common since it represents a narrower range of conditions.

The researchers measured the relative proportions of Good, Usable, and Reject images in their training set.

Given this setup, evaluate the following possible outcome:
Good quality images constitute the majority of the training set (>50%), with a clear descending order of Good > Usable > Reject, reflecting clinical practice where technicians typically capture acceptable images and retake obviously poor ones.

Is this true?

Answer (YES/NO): NO